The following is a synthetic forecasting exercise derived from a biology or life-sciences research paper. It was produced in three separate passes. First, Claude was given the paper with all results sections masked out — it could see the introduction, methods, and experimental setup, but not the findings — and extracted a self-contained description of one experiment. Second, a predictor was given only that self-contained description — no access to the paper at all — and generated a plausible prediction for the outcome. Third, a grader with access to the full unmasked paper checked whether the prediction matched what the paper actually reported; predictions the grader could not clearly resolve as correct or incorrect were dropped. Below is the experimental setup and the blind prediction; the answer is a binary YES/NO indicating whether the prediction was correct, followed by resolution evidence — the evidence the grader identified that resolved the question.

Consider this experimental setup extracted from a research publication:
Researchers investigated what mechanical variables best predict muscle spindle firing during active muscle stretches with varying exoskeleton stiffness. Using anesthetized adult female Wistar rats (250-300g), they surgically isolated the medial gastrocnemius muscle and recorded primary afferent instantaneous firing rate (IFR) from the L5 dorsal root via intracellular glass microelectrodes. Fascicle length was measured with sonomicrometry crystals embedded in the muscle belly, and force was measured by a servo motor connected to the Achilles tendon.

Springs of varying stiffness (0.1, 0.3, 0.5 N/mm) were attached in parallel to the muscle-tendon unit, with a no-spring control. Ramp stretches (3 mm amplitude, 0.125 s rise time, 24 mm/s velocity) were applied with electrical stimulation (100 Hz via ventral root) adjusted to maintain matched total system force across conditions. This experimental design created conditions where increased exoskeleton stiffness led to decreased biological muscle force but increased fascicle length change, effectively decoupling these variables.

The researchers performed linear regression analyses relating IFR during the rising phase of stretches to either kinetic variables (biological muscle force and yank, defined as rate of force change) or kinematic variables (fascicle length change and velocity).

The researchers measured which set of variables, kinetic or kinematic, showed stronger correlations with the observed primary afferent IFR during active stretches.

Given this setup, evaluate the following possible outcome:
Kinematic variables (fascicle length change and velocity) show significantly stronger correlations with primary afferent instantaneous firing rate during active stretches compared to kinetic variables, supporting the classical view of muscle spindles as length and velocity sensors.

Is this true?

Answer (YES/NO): NO